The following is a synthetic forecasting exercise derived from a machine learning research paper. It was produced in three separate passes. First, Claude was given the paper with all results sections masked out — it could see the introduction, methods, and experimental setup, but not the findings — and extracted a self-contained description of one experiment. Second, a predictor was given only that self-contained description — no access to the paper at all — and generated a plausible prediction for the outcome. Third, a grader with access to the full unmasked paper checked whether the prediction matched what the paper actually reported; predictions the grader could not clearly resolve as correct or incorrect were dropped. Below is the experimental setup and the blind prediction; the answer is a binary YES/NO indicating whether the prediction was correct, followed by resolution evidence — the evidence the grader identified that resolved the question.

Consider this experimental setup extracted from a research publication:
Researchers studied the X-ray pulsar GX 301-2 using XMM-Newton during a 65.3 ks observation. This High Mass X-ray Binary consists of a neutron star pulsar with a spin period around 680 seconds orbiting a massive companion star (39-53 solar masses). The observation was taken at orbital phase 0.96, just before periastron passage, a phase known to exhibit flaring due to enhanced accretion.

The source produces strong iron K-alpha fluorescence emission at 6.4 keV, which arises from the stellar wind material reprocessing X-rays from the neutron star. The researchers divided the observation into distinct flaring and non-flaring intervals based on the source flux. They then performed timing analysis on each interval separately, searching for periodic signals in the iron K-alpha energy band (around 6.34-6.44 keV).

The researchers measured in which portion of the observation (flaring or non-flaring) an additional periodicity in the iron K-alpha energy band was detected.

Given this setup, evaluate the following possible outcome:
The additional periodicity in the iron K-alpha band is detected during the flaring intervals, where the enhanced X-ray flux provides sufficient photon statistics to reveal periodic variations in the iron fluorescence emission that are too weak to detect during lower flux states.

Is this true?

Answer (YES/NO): NO